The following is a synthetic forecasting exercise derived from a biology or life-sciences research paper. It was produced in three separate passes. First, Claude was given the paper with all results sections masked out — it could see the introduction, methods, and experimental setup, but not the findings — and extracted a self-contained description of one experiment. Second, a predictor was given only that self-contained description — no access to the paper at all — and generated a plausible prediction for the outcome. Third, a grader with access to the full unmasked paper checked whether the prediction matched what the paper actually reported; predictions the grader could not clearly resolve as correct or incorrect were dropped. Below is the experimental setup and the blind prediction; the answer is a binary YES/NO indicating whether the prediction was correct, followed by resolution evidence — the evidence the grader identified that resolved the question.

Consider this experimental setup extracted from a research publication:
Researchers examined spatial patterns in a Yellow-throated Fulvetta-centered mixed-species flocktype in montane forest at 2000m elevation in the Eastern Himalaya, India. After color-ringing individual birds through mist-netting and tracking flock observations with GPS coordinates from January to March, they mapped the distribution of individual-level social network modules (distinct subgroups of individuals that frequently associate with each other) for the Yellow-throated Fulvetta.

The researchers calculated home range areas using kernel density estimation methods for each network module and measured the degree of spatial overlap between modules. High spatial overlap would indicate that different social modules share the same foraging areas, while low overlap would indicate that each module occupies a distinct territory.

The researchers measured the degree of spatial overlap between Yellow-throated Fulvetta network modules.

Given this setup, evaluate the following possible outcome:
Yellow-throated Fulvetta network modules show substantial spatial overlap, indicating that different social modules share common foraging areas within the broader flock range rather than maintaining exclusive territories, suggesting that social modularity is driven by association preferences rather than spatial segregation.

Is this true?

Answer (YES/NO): YES